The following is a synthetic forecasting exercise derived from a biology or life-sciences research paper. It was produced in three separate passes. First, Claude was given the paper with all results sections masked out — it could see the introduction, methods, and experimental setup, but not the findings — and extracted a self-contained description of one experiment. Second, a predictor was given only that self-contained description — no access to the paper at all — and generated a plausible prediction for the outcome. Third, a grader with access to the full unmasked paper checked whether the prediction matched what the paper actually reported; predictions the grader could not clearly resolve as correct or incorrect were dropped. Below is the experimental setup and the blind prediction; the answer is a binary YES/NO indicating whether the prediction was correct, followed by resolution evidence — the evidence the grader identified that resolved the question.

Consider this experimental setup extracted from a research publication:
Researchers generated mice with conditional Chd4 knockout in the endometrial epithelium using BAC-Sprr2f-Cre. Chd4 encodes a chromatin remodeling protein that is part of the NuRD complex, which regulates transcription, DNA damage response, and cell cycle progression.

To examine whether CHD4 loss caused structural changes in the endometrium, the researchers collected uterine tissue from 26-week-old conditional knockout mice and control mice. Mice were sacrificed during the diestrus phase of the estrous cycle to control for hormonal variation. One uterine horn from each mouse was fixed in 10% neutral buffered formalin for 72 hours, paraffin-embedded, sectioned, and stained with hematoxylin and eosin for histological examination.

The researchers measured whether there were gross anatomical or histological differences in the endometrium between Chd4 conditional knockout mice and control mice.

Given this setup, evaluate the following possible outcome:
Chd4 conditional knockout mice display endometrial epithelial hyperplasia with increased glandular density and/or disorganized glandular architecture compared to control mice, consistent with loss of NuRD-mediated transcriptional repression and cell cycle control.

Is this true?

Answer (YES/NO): NO